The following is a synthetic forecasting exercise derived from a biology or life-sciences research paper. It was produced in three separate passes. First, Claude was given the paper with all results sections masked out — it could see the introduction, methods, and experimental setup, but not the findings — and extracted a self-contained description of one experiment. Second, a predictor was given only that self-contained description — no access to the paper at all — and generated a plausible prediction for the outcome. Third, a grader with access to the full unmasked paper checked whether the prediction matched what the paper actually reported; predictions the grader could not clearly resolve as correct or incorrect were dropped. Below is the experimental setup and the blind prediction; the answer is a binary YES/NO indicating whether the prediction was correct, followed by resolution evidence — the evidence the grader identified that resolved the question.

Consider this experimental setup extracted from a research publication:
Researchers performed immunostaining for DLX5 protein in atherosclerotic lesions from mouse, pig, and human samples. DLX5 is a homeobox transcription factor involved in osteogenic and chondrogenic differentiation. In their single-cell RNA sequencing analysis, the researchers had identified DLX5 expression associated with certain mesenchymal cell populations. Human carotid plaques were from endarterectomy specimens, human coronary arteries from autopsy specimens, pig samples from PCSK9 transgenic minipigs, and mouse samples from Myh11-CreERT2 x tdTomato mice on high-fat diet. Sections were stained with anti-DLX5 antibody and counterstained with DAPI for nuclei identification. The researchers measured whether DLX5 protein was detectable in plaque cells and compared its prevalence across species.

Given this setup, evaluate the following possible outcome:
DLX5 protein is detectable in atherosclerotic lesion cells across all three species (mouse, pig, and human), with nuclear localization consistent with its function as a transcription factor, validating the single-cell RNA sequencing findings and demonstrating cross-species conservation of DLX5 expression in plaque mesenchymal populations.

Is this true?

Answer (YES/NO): NO